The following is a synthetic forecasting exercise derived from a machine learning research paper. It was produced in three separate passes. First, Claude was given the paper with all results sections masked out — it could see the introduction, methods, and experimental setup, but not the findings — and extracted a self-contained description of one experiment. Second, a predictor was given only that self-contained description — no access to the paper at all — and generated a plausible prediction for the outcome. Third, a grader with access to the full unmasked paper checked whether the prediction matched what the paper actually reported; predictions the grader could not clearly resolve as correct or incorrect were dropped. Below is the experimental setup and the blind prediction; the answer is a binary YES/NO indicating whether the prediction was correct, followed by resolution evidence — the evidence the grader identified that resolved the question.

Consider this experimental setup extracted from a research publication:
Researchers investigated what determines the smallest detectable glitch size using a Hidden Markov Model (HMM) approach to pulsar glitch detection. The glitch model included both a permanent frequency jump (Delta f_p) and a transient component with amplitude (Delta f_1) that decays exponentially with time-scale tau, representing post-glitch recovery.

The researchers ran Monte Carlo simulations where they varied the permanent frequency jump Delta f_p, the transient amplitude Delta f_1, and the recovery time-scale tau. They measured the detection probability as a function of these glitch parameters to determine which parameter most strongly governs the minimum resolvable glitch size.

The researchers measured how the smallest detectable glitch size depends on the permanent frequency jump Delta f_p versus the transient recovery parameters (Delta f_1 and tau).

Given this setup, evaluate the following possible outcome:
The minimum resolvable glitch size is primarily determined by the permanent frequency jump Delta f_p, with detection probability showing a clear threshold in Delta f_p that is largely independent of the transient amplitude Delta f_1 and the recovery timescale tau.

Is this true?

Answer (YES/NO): NO